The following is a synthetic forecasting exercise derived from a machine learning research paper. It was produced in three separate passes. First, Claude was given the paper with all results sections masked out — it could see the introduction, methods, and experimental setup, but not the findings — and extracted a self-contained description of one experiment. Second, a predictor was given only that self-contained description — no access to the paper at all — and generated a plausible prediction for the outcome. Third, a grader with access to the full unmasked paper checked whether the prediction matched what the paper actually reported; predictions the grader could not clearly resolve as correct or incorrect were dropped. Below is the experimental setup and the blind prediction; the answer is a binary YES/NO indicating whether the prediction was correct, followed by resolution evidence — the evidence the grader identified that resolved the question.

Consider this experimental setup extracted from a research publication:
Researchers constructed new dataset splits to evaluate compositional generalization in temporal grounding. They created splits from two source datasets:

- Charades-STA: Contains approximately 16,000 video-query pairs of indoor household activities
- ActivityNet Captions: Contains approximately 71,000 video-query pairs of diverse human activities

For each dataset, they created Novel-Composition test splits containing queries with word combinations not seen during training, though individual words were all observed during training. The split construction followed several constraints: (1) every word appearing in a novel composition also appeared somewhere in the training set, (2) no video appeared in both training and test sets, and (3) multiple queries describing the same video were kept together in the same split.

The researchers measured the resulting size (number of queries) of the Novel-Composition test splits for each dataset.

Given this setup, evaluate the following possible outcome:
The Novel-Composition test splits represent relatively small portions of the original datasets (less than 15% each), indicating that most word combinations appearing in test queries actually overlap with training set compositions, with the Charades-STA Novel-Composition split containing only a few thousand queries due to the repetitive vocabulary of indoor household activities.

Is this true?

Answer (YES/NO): NO